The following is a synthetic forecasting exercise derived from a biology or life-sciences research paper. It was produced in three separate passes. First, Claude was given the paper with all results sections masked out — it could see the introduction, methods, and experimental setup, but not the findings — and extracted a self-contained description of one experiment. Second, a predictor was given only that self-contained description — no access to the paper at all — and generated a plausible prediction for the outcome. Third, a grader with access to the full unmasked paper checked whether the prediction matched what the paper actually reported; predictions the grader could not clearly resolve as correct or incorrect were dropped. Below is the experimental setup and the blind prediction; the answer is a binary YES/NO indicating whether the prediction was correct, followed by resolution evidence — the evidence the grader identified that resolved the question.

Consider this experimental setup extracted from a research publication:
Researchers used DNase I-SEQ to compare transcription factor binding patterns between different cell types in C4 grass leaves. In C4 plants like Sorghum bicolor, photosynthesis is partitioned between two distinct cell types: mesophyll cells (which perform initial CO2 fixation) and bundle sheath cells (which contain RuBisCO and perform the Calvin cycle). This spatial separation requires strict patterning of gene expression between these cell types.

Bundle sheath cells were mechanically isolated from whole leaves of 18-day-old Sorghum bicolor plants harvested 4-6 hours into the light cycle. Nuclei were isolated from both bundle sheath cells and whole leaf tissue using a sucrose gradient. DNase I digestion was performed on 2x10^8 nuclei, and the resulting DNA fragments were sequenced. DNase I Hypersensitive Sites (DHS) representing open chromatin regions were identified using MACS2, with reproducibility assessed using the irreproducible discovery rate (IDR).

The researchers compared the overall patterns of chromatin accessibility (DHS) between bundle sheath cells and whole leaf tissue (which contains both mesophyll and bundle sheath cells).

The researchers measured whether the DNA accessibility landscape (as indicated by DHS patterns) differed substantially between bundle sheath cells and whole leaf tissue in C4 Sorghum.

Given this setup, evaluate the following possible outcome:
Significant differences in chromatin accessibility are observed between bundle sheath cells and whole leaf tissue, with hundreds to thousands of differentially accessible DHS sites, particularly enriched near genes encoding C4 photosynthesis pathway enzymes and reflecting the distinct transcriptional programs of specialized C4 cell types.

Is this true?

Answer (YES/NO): NO